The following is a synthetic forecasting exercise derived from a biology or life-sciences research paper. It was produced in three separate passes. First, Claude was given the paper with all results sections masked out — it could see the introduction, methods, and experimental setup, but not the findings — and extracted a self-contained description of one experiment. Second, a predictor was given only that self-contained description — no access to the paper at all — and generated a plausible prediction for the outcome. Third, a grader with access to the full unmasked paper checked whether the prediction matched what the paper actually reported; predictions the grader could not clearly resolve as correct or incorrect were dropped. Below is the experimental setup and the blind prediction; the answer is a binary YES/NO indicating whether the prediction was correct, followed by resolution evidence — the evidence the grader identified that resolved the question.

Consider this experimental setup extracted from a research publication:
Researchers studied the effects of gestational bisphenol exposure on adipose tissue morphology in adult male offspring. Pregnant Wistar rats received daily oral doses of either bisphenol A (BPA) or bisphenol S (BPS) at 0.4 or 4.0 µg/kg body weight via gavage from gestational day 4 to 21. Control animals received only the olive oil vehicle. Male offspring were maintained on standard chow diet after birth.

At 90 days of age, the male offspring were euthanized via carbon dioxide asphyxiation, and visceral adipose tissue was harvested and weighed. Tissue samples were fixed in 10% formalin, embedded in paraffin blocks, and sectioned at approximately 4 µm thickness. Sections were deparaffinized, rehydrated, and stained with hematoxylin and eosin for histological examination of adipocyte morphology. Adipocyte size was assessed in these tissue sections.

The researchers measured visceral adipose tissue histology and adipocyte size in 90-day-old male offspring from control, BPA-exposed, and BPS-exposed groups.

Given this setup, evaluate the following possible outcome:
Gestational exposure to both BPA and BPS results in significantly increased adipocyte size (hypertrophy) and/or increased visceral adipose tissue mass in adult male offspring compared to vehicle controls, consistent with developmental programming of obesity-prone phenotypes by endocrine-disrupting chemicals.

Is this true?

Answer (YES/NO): YES